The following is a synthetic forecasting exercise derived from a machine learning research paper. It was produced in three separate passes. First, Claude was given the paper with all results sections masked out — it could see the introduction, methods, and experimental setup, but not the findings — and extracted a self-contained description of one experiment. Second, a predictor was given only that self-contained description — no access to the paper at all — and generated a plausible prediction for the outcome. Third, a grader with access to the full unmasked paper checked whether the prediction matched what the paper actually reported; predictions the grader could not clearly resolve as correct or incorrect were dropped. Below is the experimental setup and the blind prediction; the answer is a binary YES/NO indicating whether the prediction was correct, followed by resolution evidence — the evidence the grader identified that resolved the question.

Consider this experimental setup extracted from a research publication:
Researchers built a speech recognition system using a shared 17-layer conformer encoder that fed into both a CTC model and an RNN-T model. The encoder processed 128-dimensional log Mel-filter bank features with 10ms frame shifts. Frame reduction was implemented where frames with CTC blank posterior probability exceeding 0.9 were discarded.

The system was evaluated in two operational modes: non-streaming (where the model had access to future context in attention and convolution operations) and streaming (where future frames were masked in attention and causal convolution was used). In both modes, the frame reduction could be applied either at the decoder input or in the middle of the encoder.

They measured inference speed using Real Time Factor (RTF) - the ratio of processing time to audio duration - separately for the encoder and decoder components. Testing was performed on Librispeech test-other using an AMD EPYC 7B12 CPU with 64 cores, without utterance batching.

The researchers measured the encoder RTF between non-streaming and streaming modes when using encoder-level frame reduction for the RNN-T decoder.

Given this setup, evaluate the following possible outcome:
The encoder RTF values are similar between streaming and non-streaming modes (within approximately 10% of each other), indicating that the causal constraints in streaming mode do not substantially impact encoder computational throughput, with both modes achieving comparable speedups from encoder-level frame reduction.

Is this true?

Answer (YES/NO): NO